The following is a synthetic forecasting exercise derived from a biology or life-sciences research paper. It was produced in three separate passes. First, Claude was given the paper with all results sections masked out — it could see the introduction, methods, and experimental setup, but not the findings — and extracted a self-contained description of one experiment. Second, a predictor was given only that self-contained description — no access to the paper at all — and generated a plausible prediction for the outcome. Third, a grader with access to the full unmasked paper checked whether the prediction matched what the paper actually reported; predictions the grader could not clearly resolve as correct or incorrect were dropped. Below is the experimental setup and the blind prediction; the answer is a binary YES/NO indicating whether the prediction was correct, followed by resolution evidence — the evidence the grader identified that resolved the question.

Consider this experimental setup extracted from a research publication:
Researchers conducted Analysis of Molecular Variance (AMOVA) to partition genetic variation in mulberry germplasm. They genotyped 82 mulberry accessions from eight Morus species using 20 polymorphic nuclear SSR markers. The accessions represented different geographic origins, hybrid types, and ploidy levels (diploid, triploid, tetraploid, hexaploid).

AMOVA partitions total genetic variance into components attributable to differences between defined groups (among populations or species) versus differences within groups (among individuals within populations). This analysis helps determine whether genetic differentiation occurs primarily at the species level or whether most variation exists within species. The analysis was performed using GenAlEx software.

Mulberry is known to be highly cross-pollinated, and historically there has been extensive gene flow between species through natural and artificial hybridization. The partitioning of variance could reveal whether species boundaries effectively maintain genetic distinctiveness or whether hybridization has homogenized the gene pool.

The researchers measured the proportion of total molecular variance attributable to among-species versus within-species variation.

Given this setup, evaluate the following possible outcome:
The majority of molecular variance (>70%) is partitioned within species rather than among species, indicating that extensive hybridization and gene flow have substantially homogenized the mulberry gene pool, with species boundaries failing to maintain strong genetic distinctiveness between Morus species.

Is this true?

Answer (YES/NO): YES